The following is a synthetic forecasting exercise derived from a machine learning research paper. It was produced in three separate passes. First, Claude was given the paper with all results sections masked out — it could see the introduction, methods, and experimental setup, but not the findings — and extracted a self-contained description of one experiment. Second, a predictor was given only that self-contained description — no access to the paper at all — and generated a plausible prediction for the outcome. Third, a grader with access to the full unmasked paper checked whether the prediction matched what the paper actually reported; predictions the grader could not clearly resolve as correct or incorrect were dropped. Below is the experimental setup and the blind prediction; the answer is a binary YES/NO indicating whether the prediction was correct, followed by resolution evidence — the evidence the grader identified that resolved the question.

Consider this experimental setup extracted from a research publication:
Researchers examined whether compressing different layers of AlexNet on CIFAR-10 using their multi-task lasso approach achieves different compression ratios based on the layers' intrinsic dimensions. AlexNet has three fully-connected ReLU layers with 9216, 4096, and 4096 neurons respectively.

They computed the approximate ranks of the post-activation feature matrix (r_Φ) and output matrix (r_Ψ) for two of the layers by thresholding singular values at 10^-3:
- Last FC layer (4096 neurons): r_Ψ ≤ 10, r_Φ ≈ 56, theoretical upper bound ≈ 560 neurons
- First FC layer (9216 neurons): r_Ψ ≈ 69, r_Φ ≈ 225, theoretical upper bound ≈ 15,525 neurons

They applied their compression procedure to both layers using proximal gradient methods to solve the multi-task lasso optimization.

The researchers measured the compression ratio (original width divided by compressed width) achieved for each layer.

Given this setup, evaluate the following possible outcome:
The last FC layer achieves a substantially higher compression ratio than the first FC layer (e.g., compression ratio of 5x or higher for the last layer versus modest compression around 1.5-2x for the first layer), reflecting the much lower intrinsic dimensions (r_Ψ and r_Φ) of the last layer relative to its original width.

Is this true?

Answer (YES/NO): NO